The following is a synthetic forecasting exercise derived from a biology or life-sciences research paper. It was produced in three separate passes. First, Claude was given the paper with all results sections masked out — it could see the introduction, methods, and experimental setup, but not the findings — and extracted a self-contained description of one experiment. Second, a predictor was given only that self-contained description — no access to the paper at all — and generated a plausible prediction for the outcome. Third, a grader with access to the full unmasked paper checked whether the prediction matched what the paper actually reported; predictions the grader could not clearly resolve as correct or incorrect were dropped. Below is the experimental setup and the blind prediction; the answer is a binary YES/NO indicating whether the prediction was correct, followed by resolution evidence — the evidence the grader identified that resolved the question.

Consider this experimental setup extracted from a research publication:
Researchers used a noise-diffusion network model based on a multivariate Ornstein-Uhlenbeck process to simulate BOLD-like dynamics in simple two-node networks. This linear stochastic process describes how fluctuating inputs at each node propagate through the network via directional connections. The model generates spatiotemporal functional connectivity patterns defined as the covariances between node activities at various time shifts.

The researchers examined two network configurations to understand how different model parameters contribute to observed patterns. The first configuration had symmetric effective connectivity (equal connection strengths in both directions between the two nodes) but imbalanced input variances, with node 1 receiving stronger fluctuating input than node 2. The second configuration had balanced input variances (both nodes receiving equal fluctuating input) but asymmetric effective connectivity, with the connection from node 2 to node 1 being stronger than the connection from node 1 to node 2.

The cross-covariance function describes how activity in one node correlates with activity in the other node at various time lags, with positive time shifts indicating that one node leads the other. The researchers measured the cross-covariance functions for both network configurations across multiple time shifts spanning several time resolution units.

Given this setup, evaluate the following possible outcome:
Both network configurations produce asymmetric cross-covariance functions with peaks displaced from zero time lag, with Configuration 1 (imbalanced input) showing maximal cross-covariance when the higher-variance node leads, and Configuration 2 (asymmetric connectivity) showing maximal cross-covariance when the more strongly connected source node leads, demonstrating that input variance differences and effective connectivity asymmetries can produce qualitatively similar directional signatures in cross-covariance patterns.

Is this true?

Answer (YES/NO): YES